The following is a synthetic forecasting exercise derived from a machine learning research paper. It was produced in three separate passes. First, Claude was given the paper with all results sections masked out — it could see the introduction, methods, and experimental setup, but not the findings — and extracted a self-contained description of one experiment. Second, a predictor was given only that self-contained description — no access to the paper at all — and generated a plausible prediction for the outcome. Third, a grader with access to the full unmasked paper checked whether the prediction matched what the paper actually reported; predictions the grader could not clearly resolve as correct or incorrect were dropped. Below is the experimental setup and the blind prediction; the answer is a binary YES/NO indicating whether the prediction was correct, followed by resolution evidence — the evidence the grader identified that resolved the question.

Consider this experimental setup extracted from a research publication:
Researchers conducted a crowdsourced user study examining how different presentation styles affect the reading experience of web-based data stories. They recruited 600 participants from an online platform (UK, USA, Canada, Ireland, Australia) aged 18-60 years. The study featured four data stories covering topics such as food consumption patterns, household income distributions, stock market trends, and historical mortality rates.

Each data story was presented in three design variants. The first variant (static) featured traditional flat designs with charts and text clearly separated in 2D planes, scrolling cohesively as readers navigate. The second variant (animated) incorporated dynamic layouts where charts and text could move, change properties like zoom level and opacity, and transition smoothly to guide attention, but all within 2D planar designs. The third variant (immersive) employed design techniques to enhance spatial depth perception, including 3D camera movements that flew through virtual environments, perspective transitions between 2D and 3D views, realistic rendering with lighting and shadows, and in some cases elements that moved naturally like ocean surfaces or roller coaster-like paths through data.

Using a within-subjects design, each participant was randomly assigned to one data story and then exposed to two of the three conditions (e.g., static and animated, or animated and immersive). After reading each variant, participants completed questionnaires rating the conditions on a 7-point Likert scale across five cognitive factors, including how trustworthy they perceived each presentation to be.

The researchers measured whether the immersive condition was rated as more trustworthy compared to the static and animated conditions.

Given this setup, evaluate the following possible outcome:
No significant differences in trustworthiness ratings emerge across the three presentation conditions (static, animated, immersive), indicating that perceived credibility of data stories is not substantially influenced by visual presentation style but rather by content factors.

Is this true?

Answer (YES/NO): NO